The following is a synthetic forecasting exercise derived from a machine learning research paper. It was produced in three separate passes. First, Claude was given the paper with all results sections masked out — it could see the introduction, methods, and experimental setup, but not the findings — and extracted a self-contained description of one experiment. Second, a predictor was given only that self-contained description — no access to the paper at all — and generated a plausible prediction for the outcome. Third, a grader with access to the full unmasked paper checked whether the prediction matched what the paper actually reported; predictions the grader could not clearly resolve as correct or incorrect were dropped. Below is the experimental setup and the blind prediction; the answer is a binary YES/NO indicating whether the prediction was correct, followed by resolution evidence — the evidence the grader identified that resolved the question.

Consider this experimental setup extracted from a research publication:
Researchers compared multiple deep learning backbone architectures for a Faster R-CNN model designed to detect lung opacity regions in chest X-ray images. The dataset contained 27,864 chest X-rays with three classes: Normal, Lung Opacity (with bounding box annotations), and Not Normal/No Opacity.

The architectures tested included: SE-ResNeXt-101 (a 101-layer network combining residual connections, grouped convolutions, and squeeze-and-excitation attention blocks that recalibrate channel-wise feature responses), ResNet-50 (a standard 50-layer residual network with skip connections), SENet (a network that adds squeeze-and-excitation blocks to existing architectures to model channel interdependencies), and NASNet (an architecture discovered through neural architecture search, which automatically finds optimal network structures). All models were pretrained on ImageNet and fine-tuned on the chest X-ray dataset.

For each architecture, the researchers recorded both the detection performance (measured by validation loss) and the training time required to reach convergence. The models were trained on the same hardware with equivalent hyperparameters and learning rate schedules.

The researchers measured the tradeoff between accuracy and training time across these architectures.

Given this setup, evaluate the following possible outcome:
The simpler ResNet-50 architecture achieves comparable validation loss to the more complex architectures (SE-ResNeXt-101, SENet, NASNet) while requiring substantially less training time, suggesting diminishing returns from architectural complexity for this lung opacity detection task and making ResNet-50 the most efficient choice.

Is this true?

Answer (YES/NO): NO